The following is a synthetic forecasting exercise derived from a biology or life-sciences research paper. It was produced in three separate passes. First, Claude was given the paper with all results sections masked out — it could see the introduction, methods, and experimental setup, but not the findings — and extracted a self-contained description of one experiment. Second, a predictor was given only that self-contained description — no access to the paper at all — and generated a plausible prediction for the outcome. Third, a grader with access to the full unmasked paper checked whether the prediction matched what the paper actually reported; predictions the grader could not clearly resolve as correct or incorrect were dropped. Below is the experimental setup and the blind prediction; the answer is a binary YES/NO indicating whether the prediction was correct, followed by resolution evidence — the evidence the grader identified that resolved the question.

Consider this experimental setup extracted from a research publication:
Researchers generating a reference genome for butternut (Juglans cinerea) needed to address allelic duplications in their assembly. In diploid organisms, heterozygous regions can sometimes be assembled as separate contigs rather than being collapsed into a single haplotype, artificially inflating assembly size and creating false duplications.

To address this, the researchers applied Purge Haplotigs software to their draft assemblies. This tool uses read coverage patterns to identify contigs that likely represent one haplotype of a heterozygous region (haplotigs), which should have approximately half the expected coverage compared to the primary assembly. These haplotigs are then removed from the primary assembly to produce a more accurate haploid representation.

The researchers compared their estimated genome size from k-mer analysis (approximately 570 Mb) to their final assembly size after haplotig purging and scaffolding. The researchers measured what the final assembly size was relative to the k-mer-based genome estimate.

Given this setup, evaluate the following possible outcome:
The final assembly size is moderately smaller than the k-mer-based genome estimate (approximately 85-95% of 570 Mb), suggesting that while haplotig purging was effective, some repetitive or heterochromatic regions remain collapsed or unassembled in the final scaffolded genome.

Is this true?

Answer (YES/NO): YES